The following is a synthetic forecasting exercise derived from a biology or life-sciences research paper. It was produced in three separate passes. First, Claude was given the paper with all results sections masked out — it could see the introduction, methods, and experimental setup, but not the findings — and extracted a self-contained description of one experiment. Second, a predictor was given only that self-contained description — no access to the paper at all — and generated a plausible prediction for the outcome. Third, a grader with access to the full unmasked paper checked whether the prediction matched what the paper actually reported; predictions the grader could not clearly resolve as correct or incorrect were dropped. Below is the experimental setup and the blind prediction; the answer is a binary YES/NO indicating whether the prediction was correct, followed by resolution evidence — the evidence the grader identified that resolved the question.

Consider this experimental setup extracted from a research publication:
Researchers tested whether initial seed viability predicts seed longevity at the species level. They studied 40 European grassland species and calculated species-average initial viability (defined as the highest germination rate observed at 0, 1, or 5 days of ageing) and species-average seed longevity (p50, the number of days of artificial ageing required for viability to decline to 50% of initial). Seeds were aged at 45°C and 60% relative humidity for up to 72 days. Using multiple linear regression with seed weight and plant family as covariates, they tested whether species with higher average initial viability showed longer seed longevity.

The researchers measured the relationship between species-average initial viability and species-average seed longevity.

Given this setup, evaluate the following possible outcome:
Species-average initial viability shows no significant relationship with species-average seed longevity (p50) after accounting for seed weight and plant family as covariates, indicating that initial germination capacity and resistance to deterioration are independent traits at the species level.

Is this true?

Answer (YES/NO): NO